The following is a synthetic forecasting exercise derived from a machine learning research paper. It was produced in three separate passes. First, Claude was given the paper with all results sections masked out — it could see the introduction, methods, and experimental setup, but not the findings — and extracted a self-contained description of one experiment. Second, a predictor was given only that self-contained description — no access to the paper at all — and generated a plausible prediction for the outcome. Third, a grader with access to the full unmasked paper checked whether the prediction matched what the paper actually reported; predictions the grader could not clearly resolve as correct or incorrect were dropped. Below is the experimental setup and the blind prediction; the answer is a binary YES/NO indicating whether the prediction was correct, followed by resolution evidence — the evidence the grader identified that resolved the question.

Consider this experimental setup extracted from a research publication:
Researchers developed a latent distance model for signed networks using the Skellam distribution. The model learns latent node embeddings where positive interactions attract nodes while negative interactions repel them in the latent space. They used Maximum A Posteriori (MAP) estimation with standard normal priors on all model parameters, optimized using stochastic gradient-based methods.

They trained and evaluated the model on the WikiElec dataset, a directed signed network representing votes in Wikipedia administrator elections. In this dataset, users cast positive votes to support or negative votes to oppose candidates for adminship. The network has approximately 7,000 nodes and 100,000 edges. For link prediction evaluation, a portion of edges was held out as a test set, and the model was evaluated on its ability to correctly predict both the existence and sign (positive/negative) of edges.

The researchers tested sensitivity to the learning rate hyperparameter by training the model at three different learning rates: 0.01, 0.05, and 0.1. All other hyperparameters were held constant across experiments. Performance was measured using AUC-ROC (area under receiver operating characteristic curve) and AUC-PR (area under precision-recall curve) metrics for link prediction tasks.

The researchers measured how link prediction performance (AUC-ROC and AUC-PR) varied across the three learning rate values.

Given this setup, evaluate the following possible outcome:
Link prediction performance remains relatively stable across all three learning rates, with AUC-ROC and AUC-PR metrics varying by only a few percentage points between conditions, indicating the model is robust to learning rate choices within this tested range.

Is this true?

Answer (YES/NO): YES